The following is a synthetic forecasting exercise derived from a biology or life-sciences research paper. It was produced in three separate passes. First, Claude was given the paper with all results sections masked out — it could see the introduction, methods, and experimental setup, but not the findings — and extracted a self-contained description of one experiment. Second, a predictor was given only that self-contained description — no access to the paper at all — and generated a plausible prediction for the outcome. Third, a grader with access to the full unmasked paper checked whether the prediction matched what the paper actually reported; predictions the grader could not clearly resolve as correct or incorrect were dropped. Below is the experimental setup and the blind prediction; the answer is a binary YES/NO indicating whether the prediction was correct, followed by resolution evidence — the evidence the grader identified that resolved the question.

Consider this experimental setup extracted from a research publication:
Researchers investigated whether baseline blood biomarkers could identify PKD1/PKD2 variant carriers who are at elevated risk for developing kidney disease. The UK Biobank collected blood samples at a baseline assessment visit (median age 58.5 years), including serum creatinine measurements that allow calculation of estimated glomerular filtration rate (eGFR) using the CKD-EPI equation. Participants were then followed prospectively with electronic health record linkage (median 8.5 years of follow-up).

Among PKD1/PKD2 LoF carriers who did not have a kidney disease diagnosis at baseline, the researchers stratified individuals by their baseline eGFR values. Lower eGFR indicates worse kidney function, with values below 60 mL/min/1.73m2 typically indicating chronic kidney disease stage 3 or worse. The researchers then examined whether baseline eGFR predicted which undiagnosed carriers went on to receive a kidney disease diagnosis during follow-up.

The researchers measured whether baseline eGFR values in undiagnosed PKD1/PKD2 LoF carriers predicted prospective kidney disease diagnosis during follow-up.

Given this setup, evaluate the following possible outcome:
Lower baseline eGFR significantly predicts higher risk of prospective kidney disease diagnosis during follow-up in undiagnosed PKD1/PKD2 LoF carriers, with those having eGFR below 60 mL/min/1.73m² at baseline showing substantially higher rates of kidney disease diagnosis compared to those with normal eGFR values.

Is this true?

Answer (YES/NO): YES